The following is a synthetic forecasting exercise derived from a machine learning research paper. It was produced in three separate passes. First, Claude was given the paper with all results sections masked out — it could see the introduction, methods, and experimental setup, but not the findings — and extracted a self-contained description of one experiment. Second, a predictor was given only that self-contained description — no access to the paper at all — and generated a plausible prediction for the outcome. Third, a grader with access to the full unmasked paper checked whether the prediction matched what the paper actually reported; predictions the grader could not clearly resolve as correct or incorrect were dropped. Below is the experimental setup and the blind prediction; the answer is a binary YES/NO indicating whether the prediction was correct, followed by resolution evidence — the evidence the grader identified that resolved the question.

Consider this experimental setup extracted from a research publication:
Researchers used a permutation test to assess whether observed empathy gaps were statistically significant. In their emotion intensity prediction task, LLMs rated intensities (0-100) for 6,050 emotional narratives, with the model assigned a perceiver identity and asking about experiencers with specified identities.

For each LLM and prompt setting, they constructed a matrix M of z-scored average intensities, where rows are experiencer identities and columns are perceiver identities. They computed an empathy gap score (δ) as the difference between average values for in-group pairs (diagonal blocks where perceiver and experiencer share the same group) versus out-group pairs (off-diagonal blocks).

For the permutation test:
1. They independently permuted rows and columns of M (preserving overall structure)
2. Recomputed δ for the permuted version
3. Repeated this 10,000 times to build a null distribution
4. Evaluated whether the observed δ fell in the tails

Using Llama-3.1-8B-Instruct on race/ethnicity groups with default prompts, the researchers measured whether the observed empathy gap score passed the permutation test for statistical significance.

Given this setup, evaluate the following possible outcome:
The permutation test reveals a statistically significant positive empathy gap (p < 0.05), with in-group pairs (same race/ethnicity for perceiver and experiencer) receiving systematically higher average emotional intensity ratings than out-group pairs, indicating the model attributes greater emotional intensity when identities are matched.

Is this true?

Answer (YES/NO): YES